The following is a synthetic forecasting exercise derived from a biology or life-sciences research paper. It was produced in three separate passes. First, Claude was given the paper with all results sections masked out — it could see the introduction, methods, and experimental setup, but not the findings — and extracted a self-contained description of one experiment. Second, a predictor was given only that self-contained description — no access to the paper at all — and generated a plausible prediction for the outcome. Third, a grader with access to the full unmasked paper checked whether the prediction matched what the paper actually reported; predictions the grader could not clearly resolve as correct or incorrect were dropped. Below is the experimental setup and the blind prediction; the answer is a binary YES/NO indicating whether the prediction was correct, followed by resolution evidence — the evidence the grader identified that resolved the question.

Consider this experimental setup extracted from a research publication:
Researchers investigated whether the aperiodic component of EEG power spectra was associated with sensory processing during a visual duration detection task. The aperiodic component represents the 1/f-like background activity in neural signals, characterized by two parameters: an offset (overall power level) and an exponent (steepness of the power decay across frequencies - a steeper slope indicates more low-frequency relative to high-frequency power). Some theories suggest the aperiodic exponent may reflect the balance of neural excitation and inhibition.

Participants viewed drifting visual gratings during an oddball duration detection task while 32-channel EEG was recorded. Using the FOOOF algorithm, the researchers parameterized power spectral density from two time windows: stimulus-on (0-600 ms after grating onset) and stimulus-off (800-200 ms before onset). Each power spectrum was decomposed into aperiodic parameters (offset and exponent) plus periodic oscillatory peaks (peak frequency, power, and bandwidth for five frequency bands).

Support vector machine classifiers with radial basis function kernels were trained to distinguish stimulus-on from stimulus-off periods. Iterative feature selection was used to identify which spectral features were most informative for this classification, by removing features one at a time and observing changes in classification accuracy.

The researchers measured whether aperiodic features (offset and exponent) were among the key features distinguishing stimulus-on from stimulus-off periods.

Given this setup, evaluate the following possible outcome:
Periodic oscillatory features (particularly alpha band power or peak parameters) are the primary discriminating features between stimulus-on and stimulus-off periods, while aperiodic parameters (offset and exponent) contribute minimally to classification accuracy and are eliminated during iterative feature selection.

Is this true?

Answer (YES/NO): NO